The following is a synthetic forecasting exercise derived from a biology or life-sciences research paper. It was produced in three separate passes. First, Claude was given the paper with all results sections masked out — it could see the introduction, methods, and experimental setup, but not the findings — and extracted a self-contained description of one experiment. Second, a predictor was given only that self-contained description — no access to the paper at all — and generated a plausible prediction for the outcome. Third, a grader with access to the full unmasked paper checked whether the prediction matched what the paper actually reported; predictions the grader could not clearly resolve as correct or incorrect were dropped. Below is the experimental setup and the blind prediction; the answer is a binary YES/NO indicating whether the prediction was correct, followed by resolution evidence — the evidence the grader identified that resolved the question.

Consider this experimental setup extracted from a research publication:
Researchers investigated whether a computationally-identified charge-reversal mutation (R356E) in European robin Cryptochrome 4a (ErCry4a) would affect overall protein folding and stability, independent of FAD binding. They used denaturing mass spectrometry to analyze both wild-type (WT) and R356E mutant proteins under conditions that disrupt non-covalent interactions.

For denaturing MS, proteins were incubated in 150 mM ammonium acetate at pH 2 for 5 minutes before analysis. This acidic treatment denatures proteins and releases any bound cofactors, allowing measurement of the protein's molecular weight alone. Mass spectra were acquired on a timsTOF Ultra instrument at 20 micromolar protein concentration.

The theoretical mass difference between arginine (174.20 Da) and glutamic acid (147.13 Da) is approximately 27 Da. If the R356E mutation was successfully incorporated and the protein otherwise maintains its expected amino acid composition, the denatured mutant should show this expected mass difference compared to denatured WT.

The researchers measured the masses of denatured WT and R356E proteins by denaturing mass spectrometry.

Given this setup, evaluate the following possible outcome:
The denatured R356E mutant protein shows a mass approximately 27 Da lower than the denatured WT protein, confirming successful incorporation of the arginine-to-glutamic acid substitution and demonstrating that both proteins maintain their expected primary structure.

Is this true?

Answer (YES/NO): YES